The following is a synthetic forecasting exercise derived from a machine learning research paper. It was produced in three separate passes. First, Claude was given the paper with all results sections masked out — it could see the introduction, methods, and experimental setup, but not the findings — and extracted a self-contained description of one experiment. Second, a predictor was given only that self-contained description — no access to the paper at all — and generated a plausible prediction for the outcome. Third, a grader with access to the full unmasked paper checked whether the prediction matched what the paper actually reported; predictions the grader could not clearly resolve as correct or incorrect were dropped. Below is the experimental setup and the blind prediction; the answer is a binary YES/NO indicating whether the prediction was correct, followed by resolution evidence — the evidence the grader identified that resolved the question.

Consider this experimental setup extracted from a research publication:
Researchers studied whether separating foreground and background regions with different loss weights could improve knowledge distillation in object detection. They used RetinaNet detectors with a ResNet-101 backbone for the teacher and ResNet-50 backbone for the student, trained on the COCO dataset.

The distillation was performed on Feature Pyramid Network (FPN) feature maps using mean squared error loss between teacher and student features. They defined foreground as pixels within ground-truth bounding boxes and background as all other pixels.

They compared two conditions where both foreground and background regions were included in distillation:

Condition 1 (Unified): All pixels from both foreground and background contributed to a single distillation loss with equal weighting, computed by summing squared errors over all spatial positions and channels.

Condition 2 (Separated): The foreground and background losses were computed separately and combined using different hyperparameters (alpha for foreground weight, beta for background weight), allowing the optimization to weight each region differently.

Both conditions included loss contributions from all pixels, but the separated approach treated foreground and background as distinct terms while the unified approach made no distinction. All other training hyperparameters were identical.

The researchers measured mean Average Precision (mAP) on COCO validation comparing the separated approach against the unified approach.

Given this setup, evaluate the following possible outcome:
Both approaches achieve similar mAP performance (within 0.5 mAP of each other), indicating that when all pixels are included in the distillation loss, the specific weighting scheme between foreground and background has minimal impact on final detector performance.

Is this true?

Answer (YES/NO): NO